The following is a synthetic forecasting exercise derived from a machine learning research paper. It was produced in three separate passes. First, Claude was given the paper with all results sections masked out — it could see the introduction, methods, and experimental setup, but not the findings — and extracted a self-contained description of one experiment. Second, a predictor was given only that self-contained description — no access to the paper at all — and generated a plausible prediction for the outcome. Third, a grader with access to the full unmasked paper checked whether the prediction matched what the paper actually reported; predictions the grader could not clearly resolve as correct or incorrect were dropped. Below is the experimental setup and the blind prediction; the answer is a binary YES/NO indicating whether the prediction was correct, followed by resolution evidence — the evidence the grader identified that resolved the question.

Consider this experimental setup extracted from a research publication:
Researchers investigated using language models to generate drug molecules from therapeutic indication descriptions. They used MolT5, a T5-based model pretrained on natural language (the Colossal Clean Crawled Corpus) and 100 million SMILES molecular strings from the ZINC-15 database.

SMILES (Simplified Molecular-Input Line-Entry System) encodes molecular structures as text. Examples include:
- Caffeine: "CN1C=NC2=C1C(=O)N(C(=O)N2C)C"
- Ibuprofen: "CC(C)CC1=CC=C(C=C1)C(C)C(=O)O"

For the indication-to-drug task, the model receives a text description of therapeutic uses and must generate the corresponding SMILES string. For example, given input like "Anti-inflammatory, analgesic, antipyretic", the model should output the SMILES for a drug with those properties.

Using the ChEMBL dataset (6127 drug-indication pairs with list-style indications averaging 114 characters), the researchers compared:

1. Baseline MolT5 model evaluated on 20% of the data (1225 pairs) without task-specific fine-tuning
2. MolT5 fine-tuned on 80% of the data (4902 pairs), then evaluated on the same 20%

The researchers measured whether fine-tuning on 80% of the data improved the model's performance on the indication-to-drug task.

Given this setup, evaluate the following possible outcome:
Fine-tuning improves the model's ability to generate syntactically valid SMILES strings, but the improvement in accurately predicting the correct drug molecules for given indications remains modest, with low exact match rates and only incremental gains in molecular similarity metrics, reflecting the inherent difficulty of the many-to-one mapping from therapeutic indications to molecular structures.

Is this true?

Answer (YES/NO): NO